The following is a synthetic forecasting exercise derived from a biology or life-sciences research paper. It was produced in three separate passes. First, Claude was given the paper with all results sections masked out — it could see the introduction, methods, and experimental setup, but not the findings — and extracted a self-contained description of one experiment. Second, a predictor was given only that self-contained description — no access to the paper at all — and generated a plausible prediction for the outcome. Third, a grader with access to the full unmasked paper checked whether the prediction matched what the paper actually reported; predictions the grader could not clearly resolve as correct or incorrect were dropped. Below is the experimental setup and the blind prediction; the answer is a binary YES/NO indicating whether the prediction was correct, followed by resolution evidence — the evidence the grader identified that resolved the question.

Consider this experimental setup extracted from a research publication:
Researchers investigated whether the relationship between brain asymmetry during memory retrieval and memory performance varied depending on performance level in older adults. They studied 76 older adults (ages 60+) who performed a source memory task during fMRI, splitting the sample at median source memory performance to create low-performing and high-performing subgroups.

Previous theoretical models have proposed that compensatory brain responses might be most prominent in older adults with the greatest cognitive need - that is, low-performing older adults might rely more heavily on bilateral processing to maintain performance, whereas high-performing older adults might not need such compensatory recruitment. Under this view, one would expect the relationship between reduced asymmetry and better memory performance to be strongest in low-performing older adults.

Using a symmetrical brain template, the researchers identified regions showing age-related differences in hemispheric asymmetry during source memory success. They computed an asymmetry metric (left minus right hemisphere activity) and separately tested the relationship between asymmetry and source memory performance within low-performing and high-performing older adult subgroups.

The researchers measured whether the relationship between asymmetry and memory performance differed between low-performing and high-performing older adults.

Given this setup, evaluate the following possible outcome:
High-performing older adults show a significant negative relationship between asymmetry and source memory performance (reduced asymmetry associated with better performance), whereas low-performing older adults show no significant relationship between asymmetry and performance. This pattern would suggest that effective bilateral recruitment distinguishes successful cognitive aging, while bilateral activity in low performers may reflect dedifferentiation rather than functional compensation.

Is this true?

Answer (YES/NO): NO